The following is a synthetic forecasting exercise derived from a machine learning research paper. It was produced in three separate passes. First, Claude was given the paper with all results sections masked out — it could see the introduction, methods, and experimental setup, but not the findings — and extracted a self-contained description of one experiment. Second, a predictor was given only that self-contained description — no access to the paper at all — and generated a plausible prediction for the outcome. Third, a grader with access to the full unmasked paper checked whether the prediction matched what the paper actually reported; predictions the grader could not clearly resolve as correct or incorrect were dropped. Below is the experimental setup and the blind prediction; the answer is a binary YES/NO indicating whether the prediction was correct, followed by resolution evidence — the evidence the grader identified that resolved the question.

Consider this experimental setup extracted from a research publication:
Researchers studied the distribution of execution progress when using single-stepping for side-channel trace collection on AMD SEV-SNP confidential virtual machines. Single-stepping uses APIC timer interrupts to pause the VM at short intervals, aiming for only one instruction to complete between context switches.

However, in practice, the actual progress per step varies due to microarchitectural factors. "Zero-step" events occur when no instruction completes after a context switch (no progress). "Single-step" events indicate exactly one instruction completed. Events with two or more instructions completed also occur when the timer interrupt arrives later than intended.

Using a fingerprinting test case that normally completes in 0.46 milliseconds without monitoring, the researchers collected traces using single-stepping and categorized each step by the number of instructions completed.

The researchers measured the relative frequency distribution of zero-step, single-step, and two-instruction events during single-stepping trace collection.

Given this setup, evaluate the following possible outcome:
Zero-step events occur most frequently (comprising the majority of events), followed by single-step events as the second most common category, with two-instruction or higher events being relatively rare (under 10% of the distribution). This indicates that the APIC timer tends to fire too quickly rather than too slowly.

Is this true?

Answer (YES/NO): NO